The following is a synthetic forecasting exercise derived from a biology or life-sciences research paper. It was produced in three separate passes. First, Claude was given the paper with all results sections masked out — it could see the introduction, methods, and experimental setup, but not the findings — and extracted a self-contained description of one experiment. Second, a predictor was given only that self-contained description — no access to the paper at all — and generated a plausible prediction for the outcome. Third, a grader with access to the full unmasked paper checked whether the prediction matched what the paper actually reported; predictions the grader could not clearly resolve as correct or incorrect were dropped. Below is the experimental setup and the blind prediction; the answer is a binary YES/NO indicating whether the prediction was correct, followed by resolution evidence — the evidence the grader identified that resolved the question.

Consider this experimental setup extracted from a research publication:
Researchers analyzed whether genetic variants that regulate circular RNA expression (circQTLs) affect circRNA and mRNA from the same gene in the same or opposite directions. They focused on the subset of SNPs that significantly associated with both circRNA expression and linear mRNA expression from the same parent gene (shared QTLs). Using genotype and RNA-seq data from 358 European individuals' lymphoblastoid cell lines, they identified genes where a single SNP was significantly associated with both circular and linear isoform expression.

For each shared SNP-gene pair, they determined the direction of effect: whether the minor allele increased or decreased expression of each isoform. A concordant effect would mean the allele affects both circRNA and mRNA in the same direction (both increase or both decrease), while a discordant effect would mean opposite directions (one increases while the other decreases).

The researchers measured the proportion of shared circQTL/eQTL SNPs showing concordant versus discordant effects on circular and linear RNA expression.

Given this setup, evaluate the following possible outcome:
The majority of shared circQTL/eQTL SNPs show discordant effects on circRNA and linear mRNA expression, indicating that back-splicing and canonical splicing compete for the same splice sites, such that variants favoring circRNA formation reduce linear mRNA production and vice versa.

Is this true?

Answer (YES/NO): NO